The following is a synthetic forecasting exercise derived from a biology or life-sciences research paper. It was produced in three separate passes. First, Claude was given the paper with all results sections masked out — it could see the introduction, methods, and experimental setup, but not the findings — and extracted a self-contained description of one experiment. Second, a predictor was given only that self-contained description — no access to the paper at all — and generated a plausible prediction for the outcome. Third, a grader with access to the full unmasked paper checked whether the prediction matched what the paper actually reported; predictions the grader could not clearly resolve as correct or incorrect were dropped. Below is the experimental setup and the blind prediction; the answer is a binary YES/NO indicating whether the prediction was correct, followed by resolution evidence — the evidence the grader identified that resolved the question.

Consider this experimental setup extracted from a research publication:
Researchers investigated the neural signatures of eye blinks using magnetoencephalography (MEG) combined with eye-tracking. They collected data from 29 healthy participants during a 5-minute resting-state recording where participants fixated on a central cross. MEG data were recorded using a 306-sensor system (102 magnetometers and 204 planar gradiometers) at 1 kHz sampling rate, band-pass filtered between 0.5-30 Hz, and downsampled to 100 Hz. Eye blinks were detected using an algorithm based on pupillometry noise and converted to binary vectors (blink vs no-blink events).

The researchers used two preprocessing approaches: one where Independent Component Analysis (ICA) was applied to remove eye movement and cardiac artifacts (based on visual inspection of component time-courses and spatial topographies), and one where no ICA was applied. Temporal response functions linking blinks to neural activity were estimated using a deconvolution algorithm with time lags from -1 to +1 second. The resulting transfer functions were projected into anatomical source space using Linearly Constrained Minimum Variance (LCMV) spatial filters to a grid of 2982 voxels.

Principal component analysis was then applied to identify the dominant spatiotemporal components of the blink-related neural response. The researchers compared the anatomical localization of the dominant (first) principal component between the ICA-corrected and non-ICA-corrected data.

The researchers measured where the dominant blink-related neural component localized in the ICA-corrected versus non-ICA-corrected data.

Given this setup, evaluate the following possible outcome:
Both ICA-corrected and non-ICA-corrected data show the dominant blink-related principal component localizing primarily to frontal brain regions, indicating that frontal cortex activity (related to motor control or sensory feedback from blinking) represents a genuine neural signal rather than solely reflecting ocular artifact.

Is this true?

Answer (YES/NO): NO